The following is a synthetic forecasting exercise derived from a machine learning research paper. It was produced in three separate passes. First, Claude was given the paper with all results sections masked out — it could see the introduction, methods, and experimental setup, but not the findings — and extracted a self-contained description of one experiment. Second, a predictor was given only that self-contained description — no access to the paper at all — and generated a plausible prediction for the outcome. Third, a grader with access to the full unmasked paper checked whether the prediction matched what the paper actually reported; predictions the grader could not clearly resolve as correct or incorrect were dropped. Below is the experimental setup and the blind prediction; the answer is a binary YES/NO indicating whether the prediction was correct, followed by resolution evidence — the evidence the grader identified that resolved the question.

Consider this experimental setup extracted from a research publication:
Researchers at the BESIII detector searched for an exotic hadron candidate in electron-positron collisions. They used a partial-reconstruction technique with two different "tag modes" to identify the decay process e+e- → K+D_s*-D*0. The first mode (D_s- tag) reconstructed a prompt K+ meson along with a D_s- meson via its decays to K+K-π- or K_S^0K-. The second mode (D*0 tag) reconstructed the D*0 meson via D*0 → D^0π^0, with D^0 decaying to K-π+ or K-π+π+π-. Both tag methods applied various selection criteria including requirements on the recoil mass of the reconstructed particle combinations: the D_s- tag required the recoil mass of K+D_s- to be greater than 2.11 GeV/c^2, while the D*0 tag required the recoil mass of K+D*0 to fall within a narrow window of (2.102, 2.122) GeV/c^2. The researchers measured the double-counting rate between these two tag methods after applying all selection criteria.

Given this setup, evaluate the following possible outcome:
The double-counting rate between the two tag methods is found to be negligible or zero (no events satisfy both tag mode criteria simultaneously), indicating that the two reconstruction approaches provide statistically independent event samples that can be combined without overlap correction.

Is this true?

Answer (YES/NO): YES